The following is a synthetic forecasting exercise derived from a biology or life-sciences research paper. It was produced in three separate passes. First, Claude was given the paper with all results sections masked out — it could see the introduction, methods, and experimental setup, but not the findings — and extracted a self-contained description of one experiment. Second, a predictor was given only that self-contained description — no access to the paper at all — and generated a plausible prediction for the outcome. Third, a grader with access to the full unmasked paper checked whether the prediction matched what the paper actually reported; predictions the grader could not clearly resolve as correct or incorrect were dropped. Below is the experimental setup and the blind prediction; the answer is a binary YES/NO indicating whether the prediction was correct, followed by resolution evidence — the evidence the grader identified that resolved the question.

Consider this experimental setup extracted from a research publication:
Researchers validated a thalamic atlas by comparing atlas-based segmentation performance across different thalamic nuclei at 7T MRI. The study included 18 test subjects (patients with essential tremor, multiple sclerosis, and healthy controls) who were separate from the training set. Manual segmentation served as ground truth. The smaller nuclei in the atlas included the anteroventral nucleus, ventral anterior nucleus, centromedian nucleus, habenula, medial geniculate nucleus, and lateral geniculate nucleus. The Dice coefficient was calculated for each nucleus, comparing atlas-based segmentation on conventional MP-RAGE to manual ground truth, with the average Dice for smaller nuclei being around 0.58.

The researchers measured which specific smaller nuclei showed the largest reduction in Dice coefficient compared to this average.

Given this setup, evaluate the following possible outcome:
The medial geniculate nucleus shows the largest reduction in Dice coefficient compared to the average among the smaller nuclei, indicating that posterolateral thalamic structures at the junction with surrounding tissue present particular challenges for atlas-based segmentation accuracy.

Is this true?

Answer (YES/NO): NO